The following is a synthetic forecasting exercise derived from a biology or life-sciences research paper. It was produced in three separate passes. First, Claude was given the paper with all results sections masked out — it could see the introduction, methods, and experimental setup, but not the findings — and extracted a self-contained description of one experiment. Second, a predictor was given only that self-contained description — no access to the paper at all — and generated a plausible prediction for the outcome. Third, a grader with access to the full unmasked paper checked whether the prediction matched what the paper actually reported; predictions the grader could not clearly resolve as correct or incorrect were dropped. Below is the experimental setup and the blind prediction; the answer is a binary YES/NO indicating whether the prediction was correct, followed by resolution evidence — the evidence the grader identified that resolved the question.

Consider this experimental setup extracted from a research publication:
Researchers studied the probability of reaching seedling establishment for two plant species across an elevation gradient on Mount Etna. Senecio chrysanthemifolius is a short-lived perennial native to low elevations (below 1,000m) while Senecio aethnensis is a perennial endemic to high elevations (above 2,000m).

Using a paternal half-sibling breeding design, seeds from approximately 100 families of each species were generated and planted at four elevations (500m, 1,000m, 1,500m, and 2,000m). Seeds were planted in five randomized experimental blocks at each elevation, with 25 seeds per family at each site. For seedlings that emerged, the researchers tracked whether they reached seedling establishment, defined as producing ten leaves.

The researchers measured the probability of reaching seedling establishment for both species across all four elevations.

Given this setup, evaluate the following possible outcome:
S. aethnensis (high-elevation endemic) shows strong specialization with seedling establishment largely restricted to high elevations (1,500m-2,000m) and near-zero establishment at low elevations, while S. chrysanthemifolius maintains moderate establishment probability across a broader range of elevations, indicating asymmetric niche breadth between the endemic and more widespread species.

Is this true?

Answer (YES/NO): NO